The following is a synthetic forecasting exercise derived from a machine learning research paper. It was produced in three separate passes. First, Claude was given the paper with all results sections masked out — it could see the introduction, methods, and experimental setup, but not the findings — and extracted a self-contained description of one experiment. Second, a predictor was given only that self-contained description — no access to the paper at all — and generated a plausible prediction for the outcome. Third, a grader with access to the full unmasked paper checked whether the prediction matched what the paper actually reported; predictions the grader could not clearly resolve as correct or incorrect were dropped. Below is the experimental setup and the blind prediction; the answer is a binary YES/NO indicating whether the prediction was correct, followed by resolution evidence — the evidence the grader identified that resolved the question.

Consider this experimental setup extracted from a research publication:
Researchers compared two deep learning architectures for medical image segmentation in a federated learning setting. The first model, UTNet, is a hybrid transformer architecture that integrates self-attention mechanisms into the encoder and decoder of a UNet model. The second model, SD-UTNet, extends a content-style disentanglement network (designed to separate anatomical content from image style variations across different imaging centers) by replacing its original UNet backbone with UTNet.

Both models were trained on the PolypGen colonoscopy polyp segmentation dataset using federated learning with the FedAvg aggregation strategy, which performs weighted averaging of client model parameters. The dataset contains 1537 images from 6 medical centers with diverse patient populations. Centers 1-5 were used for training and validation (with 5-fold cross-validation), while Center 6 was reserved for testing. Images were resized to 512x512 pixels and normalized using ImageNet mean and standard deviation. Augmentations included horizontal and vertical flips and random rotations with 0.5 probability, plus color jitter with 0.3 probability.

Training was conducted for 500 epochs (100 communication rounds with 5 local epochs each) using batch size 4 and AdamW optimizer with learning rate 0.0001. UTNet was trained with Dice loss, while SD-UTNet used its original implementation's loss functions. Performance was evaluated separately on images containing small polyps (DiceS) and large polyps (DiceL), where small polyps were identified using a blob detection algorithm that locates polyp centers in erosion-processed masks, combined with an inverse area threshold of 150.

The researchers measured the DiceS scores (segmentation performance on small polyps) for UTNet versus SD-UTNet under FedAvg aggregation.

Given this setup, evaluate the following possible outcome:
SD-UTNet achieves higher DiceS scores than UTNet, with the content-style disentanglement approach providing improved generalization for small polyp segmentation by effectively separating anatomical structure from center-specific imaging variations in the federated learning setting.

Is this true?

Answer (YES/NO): YES